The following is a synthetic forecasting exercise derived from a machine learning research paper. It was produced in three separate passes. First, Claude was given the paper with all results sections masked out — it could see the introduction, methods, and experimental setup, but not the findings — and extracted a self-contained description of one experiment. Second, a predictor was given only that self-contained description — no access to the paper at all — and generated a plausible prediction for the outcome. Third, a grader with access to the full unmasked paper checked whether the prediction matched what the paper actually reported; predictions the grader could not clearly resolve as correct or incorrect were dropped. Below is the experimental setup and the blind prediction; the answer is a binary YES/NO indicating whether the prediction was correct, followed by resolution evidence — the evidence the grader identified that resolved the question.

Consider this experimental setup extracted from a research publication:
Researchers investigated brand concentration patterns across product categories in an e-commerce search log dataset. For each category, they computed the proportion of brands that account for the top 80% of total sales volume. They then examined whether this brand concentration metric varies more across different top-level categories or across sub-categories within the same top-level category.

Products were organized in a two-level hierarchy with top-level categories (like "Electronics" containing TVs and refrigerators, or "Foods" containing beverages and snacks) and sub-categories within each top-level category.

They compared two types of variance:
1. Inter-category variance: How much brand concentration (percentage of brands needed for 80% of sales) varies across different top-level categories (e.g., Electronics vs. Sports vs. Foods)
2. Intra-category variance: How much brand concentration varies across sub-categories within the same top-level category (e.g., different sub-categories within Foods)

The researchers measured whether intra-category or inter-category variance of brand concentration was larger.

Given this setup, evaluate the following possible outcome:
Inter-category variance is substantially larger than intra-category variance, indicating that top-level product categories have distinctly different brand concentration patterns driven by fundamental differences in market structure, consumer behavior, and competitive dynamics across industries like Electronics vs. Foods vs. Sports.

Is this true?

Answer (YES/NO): YES